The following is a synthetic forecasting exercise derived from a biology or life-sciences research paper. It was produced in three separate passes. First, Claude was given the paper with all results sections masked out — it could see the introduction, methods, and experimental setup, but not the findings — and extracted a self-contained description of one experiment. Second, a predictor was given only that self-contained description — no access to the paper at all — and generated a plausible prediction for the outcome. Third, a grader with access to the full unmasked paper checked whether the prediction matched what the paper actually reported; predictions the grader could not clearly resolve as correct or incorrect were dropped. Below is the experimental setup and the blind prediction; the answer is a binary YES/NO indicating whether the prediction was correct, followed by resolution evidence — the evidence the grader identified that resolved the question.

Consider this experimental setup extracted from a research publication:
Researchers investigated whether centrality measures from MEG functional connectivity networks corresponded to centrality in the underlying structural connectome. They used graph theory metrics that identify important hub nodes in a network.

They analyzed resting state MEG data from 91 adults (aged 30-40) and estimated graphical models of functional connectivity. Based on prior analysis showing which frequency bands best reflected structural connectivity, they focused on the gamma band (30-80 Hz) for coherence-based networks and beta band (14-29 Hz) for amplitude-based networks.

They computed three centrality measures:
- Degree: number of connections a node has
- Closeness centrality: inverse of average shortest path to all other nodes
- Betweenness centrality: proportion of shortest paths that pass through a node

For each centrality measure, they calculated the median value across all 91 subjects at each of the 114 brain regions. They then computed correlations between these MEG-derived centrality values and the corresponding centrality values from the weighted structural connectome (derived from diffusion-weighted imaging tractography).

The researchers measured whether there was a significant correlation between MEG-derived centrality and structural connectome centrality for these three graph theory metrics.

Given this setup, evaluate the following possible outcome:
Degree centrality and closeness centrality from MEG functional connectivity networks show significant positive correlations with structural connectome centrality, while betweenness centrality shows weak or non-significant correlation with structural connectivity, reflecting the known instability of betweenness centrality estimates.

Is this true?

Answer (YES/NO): NO